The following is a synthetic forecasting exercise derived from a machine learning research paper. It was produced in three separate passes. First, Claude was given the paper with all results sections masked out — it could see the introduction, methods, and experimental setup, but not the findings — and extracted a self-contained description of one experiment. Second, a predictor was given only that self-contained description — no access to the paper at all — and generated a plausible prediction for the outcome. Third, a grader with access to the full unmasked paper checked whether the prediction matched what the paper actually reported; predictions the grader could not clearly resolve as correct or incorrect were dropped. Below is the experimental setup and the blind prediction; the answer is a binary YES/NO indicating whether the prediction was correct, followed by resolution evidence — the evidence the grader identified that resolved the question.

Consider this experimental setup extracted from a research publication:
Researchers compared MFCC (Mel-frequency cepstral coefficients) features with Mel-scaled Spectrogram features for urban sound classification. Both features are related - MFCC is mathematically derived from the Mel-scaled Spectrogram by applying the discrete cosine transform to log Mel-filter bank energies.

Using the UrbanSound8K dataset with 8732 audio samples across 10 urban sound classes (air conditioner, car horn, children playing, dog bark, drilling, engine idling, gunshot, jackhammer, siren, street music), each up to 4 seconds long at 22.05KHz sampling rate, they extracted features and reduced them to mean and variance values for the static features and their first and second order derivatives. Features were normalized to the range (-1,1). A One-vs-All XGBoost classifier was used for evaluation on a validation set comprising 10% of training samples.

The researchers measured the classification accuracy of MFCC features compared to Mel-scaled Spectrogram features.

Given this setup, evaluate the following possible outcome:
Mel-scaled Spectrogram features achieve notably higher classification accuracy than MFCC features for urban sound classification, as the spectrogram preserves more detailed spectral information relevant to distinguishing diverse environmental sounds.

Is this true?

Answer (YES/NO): NO